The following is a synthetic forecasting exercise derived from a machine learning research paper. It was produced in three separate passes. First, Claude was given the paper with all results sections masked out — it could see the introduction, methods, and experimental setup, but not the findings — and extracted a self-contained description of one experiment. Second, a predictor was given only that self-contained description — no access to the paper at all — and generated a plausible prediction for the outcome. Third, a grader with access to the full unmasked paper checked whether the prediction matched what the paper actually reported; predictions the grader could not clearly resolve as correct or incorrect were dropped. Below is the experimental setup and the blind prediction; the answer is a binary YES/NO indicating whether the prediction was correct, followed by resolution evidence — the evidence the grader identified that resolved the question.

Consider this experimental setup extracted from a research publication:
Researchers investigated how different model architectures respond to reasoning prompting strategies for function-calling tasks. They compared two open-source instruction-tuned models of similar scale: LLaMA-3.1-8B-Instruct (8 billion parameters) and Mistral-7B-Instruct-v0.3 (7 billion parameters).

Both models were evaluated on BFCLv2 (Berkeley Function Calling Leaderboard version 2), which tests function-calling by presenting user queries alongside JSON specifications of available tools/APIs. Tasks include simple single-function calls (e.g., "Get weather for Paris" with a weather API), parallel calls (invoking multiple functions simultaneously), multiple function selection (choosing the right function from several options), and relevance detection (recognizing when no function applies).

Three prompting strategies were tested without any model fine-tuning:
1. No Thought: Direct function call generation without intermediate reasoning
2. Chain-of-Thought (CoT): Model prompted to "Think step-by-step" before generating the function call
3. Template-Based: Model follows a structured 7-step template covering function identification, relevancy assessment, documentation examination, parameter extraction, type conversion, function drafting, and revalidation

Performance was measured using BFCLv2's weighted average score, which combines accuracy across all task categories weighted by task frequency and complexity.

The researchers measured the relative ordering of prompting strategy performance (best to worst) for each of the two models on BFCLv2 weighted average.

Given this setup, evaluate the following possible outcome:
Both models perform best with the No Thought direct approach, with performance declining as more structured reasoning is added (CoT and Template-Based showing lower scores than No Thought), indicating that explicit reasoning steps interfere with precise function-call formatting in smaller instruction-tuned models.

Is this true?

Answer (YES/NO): NO